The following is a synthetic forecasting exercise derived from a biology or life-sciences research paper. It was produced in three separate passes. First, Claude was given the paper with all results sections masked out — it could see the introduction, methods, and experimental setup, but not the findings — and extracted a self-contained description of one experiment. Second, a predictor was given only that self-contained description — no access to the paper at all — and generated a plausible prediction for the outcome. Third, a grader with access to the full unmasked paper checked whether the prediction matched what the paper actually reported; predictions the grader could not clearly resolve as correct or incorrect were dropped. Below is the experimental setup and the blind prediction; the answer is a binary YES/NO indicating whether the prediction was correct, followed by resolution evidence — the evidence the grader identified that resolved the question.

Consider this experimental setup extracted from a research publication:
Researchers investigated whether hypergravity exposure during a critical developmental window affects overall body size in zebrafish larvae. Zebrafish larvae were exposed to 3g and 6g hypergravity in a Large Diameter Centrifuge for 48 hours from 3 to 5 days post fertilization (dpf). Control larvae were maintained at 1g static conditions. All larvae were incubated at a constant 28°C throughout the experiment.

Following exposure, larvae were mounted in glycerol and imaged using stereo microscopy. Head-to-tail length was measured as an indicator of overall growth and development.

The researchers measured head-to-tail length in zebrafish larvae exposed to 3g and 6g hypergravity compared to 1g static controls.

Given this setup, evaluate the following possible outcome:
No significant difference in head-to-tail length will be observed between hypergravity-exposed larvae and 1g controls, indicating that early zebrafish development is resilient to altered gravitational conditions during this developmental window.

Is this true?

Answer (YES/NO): YES